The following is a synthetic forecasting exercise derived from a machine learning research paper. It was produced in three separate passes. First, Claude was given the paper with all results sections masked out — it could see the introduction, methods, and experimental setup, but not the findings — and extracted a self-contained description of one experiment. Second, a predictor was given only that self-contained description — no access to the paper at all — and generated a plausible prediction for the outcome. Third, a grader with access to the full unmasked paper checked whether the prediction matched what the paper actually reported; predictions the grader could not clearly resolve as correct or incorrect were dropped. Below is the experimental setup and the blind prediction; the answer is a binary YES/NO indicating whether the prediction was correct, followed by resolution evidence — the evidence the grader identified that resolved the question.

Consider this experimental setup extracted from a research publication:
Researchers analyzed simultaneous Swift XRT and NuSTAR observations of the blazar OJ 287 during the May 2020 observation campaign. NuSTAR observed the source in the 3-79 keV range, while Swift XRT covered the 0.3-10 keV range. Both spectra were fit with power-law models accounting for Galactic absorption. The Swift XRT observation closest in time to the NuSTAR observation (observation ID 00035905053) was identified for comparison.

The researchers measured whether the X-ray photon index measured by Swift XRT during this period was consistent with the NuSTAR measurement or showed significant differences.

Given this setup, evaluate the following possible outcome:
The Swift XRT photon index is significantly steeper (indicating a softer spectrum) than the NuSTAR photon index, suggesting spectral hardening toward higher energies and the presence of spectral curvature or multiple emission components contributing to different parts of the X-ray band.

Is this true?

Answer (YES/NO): NO